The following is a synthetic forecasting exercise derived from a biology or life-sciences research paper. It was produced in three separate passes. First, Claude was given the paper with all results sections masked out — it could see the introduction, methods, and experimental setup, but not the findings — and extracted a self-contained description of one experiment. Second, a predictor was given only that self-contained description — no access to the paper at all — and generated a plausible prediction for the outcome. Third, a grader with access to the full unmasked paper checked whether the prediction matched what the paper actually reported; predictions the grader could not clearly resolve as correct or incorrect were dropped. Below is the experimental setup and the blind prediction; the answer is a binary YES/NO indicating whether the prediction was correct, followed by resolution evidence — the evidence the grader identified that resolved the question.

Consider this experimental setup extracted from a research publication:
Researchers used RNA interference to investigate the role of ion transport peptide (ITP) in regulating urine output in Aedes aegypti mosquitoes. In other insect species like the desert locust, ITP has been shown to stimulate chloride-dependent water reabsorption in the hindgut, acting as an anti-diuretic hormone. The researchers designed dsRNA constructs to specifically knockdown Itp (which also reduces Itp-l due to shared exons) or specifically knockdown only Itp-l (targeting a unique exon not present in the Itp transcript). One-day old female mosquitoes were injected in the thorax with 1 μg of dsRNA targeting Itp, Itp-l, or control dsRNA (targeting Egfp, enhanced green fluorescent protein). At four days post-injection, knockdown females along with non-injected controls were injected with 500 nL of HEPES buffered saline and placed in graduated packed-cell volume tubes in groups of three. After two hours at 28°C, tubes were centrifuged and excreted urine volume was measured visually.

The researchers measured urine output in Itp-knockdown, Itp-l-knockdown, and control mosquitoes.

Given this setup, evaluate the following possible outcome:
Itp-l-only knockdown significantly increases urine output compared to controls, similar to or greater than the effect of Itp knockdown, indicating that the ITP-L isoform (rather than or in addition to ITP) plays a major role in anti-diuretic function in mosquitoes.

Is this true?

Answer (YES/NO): NO